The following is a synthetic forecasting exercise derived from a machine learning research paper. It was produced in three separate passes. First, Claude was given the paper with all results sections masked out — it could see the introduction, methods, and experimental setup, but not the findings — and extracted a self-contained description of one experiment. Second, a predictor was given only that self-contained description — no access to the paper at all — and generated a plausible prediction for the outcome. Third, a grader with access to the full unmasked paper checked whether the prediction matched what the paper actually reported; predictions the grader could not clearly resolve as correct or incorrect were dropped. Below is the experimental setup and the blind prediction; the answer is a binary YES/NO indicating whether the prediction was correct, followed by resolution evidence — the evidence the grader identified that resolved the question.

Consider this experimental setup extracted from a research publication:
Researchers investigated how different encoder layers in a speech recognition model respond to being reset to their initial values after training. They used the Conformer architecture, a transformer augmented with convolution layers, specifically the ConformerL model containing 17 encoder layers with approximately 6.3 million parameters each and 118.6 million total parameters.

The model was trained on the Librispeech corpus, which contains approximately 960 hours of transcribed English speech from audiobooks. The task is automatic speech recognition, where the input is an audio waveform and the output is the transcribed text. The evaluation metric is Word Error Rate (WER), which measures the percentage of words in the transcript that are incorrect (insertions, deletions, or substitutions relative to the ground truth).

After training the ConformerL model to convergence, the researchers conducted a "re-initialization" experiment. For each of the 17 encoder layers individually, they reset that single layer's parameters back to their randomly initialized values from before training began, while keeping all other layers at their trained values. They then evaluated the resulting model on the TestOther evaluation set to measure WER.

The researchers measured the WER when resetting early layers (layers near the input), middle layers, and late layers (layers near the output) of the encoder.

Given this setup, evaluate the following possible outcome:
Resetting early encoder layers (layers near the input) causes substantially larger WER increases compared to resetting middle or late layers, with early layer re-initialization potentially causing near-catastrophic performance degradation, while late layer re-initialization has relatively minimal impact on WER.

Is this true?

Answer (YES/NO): NO